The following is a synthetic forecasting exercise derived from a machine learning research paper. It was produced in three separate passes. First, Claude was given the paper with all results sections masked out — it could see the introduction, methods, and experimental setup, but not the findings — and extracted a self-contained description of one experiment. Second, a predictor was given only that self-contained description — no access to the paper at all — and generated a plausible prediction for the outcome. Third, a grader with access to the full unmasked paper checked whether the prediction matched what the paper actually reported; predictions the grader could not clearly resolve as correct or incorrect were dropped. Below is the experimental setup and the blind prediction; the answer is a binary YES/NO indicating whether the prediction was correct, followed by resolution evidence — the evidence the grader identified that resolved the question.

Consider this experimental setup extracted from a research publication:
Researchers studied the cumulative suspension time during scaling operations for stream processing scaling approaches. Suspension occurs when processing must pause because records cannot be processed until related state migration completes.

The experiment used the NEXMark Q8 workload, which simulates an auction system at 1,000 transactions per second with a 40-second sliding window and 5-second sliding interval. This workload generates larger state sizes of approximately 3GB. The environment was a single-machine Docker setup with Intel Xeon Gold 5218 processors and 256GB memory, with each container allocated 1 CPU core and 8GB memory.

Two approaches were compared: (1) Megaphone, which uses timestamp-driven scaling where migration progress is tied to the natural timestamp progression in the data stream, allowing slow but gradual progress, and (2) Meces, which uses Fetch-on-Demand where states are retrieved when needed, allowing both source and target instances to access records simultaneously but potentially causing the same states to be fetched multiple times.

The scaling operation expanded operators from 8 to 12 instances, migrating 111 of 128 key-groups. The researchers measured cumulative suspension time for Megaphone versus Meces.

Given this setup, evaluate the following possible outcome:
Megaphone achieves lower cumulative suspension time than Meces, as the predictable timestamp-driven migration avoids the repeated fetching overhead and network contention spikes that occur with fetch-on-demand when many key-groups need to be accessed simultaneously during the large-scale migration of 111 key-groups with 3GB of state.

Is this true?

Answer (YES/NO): YES